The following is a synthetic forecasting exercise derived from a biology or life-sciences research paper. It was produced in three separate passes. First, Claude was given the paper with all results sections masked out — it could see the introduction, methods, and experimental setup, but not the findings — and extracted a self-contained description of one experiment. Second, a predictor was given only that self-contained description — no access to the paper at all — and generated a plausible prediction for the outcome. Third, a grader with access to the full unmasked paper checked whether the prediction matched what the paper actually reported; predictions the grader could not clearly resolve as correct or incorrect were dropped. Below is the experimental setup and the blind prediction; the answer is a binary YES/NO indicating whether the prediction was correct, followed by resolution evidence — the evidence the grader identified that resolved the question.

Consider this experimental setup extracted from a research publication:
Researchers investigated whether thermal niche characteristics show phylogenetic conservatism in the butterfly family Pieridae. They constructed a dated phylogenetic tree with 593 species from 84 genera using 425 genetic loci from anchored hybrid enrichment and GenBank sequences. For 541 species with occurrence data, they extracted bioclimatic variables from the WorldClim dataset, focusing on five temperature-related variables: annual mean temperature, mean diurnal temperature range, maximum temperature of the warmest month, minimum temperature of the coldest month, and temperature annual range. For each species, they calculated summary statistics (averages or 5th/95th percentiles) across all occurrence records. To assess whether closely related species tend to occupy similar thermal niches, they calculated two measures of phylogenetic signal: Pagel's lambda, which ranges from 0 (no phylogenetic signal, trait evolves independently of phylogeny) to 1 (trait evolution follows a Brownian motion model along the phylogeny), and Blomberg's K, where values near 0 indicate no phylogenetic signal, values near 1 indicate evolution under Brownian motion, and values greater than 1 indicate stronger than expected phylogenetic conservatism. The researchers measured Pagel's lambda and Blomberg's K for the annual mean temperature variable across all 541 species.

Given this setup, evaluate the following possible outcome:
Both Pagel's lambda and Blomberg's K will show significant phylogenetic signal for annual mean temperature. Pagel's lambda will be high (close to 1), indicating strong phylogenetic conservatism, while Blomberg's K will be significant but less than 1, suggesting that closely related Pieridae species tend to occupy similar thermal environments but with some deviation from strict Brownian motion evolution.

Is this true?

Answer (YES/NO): YES